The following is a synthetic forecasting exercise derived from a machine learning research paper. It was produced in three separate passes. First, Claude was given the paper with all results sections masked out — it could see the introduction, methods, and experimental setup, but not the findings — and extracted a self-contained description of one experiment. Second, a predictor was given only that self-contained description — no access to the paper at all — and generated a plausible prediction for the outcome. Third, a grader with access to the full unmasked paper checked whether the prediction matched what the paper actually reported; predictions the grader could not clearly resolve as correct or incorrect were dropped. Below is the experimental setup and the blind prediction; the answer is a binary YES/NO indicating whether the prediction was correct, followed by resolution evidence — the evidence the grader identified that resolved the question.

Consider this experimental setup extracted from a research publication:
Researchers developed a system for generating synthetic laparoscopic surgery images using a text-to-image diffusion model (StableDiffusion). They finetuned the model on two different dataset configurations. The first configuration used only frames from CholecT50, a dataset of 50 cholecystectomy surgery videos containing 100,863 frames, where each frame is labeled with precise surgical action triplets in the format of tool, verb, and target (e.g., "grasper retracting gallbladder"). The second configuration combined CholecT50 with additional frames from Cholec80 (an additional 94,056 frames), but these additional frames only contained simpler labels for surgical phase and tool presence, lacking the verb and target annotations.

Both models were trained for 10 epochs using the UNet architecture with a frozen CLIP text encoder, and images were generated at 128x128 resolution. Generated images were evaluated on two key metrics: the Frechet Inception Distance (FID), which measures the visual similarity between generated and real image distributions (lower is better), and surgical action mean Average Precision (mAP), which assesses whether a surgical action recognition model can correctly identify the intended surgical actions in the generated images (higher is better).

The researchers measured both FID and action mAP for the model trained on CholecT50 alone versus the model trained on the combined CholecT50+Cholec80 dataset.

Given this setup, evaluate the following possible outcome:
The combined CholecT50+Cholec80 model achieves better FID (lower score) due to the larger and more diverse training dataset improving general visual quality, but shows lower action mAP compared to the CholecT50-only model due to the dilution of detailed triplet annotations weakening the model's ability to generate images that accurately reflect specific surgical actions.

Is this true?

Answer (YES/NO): NO